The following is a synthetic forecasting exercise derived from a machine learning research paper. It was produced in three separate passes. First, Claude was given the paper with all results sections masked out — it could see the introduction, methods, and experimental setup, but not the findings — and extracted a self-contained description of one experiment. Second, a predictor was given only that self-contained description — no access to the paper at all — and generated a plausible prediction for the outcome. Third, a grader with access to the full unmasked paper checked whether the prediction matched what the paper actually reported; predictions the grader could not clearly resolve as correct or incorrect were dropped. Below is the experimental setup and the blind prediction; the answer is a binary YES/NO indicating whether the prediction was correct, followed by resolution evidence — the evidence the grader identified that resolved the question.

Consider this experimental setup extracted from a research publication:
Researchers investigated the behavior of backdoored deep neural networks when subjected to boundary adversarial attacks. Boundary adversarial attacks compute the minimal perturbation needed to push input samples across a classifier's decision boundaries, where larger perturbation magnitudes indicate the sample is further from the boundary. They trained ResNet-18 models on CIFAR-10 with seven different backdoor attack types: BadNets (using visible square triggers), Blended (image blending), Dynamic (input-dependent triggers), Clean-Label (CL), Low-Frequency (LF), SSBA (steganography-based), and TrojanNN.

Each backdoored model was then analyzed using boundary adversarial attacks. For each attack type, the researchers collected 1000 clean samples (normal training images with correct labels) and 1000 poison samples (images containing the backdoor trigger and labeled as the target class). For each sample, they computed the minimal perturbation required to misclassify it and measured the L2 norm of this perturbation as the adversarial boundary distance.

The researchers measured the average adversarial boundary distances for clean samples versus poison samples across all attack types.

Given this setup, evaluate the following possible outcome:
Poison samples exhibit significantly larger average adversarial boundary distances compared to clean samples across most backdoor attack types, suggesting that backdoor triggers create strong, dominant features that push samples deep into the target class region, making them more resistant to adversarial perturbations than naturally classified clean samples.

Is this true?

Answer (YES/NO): YES